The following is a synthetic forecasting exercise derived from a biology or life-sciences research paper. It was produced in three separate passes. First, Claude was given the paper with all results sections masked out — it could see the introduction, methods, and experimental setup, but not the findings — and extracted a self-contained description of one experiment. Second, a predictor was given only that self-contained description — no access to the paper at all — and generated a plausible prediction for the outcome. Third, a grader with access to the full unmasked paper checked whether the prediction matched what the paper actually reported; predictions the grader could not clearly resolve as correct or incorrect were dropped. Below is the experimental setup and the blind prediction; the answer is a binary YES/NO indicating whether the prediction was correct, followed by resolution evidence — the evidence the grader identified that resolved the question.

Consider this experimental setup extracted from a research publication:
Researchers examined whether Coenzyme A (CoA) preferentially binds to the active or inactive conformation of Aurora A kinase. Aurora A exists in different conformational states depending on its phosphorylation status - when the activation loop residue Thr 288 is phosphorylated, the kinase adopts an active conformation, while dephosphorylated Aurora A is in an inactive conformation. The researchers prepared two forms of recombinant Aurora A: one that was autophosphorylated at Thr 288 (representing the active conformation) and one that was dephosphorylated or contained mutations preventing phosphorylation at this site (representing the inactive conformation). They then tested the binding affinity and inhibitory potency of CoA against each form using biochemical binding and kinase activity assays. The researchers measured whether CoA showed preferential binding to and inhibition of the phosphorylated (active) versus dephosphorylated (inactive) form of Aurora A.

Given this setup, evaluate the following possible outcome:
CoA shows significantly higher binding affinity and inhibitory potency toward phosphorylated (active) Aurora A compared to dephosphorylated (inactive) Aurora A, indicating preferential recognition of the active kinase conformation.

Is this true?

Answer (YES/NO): YES